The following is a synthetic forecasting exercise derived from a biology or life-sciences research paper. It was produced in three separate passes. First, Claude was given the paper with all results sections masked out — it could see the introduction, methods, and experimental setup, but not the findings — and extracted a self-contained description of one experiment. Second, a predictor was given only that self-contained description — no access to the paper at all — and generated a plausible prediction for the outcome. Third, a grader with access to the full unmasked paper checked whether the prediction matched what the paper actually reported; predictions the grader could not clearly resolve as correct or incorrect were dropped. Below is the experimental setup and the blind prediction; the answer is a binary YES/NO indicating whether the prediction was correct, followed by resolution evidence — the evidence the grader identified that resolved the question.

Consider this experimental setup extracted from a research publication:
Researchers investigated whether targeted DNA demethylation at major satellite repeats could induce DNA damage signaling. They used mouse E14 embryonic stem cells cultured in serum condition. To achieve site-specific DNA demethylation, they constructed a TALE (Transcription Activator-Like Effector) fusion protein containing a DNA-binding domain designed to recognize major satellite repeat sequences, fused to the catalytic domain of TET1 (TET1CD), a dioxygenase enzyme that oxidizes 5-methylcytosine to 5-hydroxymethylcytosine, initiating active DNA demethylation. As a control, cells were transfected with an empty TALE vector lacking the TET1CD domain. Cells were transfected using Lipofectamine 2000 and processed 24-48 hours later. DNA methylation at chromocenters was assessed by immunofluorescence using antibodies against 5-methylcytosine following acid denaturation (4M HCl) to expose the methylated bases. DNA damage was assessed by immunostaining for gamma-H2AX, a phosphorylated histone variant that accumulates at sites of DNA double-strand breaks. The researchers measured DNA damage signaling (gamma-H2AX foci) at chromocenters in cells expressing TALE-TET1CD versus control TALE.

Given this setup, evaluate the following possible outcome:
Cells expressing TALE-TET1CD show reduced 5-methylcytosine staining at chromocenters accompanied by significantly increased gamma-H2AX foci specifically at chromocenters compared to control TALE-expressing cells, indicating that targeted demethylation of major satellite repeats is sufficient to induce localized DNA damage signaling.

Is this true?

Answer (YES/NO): YES